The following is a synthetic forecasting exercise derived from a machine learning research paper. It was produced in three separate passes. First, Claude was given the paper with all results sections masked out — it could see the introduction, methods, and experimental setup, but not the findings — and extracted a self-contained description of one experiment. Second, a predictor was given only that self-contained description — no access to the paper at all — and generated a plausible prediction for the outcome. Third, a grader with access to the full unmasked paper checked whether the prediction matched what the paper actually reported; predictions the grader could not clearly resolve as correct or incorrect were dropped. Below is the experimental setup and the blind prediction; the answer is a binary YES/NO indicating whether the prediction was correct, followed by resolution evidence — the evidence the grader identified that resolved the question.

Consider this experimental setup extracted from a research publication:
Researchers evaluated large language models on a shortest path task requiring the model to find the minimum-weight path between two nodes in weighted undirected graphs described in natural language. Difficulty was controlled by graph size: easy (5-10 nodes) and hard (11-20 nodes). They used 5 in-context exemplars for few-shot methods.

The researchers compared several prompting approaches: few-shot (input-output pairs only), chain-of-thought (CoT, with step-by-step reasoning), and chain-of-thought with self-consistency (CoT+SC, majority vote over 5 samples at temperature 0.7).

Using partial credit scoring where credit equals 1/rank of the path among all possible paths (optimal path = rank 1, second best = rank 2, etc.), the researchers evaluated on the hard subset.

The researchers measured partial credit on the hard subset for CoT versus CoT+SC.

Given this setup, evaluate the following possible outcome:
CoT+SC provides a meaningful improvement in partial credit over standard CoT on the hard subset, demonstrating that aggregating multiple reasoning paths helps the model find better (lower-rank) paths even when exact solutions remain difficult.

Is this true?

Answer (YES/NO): YES